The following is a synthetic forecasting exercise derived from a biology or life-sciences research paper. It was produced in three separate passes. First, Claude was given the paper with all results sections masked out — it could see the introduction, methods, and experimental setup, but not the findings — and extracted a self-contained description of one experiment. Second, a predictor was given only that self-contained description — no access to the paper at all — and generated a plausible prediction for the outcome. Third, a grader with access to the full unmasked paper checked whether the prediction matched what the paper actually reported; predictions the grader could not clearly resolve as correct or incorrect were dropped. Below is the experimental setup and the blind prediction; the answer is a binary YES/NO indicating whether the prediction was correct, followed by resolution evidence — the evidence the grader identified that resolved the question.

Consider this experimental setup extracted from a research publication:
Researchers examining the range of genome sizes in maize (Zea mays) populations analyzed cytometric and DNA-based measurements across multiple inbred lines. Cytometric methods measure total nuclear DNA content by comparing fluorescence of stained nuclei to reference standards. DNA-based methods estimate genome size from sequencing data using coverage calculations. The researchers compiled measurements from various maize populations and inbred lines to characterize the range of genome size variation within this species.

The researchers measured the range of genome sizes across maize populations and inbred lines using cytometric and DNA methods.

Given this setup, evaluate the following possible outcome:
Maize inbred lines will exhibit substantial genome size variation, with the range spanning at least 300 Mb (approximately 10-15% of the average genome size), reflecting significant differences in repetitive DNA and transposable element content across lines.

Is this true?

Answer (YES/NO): YES